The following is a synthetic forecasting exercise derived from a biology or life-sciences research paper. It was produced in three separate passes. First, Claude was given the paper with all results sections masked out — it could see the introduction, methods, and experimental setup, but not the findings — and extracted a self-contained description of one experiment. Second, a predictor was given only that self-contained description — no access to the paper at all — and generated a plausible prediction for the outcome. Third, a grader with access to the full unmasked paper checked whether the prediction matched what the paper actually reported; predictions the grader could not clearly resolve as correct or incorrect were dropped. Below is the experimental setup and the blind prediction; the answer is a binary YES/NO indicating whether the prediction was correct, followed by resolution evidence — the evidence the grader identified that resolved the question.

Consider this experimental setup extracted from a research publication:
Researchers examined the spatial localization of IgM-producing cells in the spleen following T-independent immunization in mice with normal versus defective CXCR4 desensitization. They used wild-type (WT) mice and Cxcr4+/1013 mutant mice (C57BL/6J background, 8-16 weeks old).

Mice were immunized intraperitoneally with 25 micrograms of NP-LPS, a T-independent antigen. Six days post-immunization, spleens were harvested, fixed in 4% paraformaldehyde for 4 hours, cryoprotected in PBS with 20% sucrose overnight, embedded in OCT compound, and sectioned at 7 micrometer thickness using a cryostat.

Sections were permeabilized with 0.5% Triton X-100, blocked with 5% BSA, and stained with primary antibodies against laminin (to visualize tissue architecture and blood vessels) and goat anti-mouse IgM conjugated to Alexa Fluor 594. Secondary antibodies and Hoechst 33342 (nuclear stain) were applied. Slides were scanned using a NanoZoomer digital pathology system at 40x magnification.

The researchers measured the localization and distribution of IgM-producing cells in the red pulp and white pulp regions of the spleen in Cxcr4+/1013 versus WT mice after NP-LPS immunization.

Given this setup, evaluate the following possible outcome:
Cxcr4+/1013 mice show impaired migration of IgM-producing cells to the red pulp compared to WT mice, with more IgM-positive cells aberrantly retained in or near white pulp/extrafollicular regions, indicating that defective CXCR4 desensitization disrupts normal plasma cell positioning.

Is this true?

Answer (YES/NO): NO